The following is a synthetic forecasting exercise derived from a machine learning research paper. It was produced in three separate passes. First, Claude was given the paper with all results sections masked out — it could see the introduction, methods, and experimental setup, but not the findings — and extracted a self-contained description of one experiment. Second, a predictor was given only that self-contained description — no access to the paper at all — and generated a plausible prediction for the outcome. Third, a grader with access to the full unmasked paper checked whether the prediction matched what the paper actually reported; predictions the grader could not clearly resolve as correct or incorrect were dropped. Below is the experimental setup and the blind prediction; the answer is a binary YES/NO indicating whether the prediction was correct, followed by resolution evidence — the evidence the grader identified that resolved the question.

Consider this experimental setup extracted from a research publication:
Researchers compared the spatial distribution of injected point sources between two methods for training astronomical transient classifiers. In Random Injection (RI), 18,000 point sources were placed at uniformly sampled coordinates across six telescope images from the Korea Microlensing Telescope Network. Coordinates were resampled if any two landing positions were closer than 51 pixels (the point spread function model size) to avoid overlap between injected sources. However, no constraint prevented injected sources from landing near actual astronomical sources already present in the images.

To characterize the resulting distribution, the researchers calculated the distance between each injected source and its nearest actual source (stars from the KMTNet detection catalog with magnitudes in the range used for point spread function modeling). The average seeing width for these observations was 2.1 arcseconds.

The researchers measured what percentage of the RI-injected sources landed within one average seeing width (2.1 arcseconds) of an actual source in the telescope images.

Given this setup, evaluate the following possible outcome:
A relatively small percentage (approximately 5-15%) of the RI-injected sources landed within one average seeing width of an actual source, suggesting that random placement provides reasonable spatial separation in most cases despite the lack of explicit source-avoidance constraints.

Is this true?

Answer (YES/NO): NO